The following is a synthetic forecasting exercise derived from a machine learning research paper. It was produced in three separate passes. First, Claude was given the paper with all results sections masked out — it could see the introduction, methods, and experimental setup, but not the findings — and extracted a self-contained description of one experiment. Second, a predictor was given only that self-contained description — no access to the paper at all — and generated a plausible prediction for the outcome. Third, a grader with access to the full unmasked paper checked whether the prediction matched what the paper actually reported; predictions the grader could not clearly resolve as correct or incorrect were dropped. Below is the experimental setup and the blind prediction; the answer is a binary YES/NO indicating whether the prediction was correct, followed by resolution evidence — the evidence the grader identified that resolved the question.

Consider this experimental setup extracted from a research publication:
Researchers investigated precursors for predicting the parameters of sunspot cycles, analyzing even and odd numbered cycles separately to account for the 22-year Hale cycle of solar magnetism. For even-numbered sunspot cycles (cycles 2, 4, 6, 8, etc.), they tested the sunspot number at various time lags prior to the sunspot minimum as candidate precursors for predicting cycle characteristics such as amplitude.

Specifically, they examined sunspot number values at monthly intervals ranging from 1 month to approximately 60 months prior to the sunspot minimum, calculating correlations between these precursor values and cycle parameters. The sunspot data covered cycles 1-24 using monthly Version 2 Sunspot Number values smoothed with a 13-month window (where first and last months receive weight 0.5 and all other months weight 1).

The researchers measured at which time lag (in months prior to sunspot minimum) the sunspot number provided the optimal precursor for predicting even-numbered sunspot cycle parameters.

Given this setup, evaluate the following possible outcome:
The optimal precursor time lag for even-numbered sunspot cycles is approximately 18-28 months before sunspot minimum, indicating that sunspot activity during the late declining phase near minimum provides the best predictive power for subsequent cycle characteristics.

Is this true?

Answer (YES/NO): NO